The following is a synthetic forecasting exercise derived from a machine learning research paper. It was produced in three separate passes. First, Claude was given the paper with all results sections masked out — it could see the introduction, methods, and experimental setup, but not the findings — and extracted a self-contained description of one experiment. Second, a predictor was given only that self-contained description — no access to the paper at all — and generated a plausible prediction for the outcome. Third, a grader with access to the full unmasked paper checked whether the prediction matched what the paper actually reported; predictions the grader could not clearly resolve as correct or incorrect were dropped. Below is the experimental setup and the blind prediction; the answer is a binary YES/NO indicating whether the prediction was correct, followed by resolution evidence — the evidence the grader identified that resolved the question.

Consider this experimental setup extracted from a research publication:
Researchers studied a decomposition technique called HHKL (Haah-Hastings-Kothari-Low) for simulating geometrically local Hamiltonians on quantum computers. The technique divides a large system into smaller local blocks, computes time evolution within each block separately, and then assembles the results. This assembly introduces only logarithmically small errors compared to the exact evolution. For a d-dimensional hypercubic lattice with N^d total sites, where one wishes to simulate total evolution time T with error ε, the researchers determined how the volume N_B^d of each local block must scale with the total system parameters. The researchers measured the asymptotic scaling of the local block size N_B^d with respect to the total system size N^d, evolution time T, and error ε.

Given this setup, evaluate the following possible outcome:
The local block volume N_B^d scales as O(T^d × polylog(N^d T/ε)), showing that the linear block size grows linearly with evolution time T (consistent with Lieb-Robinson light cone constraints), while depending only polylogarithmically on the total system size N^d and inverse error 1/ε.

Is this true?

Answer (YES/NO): NO